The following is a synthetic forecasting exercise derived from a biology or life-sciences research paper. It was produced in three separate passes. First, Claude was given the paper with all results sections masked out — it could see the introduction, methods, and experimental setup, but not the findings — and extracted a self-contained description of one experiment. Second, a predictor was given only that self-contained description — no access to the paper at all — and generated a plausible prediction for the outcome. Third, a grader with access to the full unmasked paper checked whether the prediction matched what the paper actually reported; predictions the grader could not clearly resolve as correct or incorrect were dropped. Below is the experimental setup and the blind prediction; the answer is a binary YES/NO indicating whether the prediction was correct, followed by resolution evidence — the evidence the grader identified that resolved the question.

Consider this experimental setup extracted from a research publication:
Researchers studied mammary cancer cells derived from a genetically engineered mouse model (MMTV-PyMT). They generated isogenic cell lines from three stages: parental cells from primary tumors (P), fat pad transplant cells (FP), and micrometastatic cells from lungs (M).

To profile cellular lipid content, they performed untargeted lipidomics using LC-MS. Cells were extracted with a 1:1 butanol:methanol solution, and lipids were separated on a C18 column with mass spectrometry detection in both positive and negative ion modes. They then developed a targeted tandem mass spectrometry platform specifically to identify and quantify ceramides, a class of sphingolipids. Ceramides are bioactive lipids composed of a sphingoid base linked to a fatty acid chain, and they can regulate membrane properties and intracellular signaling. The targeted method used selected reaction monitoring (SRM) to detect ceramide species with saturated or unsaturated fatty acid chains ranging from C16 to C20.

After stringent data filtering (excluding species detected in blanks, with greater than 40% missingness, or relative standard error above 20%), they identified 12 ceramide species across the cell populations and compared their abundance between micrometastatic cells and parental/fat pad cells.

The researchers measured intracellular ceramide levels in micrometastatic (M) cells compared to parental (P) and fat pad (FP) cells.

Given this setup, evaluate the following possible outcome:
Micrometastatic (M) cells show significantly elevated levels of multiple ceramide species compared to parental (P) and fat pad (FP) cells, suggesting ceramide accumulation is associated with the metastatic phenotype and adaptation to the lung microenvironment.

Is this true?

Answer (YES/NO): YES